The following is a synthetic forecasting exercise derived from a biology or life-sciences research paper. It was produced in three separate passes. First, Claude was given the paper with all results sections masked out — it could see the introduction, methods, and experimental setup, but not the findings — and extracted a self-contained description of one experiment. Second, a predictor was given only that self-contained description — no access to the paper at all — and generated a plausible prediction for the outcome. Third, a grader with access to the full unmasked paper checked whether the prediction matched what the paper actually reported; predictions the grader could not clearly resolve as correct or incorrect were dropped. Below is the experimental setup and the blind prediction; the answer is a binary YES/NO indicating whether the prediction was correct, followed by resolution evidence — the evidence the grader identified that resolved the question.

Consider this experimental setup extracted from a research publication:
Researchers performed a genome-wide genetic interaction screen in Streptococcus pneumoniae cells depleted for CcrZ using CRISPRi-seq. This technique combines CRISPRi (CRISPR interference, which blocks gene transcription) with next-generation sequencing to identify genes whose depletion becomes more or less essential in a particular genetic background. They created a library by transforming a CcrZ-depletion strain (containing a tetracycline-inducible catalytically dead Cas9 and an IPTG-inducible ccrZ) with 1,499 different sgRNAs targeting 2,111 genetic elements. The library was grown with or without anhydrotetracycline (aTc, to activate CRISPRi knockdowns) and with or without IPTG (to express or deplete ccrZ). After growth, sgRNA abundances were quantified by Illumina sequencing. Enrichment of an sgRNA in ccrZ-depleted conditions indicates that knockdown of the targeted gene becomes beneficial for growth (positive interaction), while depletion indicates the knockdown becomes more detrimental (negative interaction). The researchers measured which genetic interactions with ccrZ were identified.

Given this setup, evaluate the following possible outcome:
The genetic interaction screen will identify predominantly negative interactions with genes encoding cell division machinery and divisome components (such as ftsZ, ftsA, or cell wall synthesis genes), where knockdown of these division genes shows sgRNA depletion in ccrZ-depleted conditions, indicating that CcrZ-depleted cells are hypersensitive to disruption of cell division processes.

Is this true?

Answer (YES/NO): NO